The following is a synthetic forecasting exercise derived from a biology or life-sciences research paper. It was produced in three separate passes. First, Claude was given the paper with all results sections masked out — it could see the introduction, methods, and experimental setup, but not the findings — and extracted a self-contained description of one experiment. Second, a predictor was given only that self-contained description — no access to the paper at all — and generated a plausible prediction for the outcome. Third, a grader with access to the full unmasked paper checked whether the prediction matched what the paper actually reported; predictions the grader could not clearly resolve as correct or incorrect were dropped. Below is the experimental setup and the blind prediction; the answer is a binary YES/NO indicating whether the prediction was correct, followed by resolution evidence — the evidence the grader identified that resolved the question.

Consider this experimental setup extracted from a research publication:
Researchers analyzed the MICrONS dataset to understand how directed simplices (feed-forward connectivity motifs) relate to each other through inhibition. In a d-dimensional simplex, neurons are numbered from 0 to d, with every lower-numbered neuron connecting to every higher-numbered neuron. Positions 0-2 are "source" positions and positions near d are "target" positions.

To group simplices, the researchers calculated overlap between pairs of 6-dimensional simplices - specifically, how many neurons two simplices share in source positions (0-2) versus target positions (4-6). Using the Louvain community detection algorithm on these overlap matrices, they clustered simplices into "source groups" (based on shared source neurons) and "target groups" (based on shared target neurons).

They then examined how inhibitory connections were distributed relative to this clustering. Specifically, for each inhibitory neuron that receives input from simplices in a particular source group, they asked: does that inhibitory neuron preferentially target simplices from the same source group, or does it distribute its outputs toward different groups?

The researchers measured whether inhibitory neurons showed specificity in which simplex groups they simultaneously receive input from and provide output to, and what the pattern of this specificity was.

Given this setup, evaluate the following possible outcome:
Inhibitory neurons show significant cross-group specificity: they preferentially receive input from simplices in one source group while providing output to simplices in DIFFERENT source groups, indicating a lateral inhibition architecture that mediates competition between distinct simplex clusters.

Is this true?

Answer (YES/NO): NO